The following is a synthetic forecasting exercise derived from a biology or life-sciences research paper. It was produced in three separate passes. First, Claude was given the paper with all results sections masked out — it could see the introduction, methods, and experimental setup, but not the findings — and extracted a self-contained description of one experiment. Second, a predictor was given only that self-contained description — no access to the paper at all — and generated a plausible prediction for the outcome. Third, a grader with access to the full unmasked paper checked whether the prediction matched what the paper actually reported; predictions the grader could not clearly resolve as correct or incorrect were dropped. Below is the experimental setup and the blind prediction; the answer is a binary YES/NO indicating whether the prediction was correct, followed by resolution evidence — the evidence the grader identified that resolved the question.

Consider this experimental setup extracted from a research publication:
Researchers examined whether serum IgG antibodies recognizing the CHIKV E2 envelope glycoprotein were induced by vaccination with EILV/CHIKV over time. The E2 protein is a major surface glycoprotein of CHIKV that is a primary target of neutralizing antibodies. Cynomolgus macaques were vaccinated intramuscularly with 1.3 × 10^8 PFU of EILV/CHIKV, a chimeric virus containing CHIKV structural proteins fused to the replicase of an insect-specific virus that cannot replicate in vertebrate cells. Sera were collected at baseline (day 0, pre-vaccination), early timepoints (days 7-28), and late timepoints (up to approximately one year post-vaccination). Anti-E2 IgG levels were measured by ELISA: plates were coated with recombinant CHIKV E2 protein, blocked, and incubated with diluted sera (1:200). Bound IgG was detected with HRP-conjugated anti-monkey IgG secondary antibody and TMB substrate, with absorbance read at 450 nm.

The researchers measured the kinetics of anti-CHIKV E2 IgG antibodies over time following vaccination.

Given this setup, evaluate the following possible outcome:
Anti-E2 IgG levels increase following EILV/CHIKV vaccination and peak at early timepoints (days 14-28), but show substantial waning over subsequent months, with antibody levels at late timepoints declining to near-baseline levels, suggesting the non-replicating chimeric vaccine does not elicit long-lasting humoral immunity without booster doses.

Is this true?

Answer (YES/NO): NO